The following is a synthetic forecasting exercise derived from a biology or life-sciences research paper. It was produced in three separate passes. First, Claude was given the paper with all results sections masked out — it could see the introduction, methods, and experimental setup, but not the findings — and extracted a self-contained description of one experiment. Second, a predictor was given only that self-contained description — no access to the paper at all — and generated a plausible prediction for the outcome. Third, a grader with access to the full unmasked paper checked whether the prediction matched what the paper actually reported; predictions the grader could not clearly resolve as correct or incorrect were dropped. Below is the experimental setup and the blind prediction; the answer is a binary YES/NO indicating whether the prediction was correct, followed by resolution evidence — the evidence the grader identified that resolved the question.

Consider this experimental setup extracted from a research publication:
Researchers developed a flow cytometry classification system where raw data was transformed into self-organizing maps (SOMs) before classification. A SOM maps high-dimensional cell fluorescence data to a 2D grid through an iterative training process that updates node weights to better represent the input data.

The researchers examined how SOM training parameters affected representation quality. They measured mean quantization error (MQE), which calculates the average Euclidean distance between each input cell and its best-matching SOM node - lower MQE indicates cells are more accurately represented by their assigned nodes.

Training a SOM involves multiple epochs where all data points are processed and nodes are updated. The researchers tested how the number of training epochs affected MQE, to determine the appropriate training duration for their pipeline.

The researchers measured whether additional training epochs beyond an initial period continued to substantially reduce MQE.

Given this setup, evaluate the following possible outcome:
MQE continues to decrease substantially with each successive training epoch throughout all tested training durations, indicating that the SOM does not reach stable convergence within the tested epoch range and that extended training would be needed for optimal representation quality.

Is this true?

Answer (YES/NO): NO